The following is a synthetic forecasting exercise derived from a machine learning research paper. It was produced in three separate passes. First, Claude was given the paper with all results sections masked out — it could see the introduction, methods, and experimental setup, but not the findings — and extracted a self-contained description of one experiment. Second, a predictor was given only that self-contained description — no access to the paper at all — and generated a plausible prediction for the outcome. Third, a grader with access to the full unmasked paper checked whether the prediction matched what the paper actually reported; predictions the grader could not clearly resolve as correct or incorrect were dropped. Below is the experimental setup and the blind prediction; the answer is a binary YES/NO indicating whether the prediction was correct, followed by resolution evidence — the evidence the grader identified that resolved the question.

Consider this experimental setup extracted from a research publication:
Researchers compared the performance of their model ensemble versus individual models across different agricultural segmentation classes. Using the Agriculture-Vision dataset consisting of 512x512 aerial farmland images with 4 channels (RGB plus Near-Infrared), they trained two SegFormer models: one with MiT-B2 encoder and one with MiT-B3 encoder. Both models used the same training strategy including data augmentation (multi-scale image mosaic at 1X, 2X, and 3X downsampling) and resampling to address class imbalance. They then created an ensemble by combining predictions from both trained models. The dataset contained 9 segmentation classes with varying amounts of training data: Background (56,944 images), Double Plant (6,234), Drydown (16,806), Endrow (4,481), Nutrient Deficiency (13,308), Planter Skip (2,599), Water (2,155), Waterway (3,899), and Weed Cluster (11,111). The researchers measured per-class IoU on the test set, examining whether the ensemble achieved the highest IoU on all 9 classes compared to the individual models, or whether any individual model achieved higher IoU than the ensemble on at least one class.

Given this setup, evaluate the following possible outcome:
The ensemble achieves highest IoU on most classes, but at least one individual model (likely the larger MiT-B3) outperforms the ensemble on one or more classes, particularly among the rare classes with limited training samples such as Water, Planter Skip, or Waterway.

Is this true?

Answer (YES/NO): YES